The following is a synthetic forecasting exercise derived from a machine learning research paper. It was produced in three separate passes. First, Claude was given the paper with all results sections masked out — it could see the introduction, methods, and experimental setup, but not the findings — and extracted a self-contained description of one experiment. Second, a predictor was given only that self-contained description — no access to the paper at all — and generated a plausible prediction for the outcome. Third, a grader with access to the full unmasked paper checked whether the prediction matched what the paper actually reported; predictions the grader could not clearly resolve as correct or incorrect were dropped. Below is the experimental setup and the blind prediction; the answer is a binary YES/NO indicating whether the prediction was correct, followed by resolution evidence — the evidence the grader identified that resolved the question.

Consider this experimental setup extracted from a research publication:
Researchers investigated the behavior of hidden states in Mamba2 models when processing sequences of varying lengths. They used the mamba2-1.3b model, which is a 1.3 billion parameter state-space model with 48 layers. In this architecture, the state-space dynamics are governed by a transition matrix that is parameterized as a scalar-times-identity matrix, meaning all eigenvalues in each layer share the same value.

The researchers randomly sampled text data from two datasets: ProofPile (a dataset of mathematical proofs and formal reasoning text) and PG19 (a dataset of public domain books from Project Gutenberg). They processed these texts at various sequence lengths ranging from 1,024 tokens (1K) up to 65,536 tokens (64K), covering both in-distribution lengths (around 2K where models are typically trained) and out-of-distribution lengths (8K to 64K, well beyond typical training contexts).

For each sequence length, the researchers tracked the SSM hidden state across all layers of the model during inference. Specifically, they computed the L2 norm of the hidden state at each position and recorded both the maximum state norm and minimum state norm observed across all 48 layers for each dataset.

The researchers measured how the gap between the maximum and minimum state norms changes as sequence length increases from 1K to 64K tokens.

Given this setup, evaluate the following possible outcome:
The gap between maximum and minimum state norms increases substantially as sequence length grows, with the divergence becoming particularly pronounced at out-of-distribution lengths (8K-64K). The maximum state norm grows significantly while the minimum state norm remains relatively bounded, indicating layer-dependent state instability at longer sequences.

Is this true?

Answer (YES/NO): YES